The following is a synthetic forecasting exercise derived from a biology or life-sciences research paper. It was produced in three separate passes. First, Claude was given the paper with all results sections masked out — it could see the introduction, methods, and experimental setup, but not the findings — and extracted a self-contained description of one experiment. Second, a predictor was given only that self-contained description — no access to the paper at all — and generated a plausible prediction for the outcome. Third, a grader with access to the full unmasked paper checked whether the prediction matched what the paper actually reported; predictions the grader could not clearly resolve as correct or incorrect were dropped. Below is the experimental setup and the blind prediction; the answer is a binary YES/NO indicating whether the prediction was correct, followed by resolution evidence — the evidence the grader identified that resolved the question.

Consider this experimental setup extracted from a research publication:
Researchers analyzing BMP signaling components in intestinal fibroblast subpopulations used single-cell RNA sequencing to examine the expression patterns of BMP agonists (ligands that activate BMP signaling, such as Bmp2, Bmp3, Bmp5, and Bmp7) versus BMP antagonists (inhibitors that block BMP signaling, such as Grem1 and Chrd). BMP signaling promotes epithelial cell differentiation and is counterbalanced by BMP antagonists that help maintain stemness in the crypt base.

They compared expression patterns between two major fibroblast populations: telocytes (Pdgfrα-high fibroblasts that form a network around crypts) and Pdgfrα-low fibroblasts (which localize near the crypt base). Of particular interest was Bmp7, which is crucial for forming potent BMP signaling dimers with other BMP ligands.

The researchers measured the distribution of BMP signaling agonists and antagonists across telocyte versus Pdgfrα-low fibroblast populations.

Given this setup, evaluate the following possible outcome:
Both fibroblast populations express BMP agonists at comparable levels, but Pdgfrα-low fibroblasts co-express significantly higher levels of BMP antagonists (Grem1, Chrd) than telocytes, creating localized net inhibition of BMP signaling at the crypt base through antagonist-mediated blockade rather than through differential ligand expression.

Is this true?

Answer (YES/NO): NO